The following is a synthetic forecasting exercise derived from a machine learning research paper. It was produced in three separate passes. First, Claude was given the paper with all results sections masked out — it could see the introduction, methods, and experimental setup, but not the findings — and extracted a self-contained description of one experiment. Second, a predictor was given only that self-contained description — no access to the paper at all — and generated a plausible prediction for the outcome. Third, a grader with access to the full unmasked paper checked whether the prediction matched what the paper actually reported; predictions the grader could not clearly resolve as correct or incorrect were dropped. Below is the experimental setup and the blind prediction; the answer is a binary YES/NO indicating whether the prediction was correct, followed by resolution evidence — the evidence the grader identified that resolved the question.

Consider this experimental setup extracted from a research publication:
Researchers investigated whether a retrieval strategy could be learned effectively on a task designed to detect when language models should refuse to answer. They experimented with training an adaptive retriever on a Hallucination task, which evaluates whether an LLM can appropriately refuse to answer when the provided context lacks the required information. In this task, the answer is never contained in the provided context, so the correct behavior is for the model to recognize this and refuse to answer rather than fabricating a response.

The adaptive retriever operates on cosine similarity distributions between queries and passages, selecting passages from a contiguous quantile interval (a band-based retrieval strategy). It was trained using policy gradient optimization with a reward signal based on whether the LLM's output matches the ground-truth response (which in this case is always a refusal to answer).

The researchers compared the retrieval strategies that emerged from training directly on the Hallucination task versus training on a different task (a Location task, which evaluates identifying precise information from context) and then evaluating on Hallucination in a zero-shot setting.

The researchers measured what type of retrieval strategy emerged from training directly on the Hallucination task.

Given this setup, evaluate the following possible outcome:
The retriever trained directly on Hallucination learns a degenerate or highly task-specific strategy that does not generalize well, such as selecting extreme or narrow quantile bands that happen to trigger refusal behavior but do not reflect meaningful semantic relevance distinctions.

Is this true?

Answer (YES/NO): YES